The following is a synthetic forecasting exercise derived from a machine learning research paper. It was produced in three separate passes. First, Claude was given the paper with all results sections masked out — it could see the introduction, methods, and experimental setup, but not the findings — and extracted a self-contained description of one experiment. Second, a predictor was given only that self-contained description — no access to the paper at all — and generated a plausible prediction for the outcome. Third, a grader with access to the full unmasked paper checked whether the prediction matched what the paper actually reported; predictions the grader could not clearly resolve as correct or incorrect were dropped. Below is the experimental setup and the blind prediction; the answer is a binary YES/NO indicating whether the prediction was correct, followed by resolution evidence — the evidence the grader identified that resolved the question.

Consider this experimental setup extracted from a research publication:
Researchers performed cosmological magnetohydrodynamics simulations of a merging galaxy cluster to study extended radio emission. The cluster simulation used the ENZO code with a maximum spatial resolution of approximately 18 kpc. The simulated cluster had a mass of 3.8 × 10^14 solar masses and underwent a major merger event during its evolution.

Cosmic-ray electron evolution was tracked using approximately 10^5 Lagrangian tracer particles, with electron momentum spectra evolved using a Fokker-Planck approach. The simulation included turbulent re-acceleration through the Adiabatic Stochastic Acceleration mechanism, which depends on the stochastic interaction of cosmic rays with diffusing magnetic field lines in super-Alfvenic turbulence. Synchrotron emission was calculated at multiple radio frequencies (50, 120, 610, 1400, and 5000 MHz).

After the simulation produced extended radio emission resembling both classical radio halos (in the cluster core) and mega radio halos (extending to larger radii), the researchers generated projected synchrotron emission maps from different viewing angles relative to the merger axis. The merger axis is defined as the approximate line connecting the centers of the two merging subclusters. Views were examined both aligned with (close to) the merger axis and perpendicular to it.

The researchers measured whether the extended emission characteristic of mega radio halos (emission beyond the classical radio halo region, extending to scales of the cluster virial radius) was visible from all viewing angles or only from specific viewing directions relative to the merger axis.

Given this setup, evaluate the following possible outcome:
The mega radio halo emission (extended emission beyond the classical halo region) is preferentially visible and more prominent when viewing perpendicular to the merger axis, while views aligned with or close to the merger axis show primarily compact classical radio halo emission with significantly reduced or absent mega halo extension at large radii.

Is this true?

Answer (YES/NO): YES